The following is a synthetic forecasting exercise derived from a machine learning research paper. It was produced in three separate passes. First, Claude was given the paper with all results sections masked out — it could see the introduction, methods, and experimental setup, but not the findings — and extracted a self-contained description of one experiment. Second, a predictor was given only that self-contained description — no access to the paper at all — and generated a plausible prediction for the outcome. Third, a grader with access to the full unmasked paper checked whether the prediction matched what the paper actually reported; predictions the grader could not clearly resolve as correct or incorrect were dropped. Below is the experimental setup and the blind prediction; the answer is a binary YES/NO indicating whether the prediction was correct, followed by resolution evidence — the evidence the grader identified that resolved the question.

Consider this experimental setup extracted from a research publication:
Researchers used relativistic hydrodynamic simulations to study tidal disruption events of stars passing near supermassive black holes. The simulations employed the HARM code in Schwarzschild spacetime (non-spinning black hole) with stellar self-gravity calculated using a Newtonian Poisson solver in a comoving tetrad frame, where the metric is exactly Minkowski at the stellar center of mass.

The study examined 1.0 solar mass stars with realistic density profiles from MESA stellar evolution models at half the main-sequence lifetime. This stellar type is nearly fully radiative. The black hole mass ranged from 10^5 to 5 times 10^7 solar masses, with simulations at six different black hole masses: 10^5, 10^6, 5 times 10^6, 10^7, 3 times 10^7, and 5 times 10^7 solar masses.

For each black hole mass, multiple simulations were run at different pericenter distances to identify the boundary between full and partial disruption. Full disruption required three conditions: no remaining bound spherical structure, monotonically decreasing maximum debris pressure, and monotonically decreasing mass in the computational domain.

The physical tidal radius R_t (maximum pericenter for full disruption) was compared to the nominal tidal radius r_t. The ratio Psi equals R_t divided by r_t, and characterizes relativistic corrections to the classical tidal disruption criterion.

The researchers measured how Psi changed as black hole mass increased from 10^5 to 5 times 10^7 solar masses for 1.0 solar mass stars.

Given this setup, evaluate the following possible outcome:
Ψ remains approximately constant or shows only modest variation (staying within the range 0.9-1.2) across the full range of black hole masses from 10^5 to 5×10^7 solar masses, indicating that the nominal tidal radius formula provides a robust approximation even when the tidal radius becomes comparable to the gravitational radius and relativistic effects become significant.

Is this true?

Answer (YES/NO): NO